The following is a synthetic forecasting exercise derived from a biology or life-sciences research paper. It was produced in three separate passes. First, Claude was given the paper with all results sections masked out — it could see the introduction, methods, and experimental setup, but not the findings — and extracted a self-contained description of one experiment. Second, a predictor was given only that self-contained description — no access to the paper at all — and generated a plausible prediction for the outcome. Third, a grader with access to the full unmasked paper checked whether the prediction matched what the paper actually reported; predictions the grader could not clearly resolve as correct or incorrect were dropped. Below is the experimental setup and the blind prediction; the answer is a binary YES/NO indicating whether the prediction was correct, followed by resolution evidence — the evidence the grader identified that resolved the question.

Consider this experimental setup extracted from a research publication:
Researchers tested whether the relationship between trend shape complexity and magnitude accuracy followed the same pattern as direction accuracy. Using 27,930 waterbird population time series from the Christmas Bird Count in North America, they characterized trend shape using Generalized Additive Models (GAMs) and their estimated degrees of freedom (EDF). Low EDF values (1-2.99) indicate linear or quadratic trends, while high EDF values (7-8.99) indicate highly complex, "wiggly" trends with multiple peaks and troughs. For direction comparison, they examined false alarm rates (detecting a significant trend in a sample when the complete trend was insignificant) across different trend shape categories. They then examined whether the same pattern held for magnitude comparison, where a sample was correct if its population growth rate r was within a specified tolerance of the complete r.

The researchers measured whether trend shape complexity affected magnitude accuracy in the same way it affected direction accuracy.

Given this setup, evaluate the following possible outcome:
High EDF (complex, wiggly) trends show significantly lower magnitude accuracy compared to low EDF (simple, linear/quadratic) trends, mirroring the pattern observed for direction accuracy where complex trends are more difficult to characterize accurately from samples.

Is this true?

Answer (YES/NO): NO